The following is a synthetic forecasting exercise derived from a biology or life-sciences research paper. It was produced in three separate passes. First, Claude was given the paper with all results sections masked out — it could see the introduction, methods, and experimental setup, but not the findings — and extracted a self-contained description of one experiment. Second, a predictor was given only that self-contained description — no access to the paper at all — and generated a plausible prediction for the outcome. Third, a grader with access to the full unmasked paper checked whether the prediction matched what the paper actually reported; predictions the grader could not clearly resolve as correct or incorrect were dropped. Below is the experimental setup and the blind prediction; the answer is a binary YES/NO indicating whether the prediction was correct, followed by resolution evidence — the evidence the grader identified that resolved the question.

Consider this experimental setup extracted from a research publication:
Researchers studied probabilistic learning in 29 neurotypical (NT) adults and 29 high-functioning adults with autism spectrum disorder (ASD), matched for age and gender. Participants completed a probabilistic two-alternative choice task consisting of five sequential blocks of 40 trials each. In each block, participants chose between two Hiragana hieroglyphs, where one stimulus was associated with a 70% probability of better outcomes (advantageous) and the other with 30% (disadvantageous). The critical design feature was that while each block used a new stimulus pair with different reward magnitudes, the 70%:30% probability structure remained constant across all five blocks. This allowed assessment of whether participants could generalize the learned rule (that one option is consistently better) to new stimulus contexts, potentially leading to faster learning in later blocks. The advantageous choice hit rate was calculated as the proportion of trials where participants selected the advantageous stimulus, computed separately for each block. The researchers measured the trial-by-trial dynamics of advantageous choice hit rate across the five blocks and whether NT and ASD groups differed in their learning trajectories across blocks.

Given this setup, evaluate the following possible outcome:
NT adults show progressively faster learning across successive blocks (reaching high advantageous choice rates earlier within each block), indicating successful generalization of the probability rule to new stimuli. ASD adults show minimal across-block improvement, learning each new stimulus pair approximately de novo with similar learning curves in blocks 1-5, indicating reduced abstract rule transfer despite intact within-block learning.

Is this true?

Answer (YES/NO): NO